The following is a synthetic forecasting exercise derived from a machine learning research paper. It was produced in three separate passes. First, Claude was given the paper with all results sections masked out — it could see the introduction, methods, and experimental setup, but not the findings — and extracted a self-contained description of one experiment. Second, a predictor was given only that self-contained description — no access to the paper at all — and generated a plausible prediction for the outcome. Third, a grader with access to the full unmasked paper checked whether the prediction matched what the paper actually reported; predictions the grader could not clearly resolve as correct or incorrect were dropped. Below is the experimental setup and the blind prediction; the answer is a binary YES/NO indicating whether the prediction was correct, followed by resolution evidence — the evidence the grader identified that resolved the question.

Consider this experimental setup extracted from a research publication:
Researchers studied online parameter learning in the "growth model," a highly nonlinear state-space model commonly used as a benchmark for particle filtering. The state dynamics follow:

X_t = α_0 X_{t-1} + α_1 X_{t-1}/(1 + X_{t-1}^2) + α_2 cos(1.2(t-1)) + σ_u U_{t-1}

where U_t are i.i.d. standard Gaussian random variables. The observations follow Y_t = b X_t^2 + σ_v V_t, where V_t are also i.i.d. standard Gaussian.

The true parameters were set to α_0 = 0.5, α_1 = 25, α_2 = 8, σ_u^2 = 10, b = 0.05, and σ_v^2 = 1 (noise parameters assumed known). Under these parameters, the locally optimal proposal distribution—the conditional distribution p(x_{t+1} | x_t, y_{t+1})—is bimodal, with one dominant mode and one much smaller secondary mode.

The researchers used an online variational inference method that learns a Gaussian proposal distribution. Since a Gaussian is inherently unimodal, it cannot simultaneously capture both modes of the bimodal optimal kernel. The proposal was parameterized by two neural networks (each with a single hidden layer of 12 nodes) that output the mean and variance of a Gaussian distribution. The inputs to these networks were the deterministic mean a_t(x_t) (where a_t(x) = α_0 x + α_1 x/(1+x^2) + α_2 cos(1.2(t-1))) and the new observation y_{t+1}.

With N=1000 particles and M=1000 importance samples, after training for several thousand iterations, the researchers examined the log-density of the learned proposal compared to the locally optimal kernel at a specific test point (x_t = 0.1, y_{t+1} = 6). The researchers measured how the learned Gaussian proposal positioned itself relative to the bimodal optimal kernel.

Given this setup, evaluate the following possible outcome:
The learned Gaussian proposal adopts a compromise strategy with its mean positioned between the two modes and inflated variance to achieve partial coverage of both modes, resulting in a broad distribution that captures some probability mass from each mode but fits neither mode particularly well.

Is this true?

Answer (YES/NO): NO